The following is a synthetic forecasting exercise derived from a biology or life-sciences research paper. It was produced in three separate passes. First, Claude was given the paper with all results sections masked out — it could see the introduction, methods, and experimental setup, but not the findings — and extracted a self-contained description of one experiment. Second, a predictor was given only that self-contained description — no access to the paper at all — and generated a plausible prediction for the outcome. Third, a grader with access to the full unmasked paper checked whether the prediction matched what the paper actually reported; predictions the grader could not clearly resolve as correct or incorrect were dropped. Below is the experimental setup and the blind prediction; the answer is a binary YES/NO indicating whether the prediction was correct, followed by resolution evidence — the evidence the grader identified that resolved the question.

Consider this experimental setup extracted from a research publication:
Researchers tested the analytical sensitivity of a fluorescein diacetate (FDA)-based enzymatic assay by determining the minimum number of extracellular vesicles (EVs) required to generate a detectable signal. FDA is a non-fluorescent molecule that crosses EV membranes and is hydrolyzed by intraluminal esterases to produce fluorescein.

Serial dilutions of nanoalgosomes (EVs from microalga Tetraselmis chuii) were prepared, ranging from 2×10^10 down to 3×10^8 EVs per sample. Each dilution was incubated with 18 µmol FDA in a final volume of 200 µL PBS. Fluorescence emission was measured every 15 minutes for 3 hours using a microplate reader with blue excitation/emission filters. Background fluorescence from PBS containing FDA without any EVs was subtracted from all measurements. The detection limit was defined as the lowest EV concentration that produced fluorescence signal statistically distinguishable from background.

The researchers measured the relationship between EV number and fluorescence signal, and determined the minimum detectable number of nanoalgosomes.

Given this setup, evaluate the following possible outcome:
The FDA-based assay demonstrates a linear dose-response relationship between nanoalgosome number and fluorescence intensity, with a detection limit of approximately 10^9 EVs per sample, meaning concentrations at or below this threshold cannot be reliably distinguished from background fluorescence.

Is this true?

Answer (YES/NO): NO